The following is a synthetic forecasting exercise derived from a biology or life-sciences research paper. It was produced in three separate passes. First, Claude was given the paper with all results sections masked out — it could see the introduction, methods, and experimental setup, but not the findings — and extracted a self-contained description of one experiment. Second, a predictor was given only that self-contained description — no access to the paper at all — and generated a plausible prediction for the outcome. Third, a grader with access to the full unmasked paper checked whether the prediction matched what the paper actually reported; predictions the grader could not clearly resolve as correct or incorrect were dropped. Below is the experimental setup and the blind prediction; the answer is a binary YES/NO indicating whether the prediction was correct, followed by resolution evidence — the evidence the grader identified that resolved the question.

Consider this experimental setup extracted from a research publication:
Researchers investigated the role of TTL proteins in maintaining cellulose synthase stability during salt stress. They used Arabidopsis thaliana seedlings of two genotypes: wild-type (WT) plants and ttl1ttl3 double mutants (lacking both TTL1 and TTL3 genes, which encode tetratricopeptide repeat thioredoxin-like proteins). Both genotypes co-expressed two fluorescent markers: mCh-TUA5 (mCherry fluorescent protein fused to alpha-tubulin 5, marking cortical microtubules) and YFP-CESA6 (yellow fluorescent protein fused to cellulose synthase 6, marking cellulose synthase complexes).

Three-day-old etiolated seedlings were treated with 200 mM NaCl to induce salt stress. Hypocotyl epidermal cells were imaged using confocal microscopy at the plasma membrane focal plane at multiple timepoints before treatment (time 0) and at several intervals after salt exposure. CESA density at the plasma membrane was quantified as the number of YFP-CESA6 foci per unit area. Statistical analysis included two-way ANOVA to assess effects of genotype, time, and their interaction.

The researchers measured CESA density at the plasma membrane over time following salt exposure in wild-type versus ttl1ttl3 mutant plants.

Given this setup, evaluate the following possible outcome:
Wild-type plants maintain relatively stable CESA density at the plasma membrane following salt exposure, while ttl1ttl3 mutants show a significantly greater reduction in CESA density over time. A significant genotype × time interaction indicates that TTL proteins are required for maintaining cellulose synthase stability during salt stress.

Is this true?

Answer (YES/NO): NO